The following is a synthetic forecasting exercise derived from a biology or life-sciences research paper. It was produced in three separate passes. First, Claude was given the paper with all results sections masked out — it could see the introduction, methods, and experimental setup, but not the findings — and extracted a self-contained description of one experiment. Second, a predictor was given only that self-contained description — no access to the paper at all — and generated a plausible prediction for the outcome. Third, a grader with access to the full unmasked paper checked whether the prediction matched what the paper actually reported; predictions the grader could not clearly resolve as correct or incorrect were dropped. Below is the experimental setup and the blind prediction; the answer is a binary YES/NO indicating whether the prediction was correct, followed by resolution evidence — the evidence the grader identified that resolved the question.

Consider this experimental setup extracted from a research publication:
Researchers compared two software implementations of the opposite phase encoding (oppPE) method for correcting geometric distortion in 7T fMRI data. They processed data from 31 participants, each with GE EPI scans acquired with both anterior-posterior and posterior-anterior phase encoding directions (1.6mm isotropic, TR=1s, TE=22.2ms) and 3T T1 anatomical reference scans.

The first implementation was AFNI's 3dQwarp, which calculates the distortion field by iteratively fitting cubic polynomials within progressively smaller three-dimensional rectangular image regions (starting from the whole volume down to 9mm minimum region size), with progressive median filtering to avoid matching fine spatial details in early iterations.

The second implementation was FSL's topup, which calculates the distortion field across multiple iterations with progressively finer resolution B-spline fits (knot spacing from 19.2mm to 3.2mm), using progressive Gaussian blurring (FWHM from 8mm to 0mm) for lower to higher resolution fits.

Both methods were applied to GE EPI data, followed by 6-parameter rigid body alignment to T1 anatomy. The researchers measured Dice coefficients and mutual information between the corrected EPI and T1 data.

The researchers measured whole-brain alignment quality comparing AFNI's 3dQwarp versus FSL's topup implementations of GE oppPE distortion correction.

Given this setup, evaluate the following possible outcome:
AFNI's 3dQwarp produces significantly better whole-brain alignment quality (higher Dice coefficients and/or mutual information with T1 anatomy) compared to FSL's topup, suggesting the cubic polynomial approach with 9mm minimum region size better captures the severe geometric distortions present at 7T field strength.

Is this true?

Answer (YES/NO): NO